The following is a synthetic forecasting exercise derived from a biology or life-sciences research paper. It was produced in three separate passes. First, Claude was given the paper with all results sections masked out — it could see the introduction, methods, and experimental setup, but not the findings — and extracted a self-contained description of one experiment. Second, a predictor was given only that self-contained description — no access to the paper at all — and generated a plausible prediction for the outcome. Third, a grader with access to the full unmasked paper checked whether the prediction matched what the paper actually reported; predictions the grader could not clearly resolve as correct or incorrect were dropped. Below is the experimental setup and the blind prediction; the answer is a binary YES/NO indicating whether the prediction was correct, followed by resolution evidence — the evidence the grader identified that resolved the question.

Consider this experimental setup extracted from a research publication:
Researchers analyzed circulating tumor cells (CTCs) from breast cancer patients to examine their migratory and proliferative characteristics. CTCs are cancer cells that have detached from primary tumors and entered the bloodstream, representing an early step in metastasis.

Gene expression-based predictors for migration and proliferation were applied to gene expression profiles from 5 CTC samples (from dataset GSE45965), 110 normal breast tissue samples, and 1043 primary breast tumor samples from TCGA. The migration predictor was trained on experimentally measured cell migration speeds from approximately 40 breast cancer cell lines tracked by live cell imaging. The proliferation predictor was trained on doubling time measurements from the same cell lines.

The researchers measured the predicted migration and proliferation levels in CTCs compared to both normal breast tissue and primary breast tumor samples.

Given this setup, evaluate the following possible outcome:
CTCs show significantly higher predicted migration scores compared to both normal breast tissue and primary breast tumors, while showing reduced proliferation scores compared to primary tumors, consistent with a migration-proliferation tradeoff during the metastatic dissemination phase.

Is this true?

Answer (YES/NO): NO